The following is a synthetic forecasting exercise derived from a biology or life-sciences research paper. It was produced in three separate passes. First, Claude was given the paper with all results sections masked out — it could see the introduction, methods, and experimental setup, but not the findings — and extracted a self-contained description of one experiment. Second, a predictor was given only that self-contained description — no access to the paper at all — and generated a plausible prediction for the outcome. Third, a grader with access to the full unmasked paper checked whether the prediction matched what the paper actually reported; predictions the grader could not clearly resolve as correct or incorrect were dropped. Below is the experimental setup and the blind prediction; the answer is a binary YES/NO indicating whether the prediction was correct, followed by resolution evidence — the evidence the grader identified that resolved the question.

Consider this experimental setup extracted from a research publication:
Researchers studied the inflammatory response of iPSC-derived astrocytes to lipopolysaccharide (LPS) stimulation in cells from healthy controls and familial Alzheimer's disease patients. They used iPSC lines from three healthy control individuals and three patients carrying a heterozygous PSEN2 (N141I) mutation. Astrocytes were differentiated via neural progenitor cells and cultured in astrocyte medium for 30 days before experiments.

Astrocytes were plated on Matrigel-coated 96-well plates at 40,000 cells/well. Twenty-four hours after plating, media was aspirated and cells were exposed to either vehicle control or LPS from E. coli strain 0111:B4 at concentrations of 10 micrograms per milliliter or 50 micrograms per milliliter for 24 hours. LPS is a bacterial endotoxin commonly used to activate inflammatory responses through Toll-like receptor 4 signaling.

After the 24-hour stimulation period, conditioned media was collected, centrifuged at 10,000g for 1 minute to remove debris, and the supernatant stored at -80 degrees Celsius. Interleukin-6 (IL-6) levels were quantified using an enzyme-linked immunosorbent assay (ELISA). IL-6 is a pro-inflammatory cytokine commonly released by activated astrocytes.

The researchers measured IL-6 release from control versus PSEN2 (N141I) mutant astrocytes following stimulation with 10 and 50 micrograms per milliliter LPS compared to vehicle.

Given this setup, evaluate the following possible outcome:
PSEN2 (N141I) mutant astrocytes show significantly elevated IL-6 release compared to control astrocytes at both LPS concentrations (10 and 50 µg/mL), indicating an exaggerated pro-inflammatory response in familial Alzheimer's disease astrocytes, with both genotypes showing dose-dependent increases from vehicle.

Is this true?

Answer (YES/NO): NO